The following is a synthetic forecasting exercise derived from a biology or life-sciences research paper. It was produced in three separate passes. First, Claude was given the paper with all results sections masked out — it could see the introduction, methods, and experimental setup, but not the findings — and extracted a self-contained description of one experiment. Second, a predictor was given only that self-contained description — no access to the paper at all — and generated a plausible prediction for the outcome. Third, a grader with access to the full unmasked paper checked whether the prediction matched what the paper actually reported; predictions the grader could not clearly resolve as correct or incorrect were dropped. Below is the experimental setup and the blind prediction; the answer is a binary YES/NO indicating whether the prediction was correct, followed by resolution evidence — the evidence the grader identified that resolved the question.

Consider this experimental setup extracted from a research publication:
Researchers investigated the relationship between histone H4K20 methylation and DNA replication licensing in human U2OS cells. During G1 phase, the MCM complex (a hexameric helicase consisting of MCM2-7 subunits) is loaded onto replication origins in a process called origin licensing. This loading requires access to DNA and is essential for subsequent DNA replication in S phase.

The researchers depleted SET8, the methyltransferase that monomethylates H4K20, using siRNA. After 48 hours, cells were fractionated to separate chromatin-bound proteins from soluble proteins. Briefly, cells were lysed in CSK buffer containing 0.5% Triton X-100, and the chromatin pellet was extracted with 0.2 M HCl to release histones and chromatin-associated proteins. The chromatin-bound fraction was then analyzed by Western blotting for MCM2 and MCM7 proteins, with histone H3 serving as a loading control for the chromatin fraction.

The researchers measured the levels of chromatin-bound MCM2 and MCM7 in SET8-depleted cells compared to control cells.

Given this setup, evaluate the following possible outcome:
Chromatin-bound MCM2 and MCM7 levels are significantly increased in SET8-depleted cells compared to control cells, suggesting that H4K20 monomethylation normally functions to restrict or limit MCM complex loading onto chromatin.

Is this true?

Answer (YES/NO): YES